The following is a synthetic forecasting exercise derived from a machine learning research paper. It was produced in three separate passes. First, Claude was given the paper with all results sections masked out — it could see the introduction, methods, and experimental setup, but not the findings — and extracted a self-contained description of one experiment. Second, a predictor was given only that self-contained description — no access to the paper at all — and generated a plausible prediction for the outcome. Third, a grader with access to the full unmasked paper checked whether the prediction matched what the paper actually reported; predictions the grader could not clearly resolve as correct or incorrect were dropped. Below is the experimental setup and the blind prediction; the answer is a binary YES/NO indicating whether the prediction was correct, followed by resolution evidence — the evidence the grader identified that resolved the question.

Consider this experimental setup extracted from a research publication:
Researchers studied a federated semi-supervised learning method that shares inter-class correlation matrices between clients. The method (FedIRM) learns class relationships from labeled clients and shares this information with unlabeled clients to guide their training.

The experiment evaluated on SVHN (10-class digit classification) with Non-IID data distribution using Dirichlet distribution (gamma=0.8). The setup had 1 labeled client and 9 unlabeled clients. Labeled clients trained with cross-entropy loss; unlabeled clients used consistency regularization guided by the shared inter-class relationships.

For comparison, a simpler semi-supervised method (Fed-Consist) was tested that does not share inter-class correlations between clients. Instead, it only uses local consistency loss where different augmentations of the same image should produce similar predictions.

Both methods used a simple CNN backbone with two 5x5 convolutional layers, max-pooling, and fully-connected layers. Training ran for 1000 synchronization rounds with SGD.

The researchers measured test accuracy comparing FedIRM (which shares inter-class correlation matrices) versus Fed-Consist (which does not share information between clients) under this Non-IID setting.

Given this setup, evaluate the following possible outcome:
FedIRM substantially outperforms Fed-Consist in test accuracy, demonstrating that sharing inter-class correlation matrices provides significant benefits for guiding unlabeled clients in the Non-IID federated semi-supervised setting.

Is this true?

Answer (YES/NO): NO